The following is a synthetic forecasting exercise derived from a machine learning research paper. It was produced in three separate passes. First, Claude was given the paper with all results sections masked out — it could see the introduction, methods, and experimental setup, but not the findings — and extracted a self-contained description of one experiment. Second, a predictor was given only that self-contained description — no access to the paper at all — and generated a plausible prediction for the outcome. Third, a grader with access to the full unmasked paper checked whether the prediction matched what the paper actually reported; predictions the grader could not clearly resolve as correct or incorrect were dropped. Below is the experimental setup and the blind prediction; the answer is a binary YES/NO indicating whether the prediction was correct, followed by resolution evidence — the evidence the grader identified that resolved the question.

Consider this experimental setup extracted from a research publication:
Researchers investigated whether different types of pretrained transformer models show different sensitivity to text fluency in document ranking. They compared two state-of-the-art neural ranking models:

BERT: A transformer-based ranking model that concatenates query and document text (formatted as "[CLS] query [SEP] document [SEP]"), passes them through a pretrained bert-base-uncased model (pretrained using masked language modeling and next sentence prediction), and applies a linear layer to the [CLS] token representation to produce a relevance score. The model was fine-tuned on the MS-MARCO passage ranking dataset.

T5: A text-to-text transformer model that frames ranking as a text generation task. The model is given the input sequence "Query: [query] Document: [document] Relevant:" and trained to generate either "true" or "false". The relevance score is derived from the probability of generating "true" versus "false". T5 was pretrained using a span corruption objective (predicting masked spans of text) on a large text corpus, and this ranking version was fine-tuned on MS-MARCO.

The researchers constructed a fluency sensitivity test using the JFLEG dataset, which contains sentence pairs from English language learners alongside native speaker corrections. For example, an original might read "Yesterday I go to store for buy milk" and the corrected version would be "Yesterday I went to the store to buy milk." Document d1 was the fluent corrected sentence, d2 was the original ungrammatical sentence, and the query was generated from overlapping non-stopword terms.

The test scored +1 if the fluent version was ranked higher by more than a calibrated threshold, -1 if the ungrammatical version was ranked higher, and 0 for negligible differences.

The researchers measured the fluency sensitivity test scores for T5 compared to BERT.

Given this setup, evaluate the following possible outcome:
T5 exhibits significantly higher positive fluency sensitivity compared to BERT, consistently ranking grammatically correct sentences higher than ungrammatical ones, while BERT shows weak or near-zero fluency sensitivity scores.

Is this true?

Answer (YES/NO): NO